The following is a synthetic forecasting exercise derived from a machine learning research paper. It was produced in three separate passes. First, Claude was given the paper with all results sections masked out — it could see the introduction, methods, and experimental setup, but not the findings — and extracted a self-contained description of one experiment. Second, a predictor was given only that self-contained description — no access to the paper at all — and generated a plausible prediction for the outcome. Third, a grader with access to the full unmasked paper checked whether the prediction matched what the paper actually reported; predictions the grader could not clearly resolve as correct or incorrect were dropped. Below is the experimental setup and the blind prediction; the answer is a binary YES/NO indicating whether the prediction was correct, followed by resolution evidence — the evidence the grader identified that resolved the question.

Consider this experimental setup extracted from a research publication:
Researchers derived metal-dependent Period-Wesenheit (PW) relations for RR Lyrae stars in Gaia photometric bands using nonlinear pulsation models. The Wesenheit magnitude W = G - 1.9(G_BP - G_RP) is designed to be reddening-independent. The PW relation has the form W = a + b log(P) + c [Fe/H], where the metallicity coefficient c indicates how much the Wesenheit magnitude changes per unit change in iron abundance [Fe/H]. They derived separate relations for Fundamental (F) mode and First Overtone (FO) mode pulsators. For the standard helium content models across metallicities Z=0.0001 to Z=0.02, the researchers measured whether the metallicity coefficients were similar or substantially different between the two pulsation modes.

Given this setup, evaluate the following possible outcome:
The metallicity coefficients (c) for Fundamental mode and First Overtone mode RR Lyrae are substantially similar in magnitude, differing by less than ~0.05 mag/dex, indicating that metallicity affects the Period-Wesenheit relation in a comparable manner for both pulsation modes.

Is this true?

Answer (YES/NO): YES